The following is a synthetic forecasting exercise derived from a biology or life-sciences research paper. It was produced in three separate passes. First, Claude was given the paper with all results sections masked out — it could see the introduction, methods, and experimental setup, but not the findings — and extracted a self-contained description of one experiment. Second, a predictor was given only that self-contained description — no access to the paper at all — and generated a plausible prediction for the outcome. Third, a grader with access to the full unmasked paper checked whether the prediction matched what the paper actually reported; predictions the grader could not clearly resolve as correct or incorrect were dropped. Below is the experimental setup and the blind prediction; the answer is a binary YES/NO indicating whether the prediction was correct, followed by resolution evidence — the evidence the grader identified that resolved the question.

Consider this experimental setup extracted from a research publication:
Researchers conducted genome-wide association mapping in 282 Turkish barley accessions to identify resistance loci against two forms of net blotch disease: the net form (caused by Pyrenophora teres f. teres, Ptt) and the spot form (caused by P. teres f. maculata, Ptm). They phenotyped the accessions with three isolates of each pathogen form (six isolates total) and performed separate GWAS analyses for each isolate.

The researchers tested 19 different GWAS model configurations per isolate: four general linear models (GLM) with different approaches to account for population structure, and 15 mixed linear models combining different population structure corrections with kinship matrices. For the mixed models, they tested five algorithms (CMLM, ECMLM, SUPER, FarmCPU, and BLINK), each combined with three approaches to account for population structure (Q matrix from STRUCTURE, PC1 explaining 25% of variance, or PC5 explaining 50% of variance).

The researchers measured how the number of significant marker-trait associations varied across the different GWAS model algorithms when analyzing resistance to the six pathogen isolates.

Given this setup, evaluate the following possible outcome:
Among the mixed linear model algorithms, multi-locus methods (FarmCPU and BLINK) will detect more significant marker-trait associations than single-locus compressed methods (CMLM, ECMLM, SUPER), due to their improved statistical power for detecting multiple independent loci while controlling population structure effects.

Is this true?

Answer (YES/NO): YES